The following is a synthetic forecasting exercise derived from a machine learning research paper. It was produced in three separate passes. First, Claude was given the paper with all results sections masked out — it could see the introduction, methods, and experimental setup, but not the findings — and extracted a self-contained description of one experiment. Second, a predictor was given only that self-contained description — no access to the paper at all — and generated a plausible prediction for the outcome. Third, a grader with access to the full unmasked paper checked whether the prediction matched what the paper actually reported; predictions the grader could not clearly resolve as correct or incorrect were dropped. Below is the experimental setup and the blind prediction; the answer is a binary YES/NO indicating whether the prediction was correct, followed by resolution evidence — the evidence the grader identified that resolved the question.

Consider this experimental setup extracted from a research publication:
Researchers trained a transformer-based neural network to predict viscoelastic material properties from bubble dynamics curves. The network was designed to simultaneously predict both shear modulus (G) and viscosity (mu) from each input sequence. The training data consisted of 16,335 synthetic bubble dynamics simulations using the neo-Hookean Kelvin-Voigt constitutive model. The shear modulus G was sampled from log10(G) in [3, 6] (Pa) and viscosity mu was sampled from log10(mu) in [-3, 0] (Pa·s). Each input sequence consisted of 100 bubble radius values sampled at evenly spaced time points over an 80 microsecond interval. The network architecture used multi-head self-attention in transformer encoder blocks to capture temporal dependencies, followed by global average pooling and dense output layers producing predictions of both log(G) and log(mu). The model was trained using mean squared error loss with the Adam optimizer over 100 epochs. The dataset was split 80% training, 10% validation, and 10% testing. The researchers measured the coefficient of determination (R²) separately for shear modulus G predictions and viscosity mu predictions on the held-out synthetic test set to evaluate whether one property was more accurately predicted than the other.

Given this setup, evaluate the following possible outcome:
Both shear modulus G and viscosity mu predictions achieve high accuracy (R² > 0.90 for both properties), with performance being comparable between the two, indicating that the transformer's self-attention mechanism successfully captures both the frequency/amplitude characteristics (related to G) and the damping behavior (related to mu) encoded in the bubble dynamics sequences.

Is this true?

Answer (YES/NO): YES